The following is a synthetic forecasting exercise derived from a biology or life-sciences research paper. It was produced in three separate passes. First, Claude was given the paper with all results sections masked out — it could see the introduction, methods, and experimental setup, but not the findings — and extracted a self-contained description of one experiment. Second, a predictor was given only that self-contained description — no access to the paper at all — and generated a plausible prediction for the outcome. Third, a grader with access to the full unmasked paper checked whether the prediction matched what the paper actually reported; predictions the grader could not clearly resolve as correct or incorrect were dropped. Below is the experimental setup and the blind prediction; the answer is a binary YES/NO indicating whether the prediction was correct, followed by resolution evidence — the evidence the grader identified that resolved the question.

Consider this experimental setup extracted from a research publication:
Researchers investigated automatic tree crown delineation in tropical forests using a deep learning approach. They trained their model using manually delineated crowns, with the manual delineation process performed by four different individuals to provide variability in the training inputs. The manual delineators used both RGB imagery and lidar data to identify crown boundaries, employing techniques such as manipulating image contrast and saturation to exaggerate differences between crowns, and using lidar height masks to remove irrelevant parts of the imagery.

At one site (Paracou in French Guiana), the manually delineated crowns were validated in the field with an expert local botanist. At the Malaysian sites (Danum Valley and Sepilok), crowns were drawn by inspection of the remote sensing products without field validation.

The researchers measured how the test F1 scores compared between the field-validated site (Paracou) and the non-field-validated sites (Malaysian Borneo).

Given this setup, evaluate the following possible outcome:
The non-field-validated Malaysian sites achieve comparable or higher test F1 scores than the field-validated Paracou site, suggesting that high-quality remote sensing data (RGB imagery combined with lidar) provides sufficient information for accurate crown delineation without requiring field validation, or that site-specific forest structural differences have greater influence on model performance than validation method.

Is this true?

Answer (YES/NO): YES